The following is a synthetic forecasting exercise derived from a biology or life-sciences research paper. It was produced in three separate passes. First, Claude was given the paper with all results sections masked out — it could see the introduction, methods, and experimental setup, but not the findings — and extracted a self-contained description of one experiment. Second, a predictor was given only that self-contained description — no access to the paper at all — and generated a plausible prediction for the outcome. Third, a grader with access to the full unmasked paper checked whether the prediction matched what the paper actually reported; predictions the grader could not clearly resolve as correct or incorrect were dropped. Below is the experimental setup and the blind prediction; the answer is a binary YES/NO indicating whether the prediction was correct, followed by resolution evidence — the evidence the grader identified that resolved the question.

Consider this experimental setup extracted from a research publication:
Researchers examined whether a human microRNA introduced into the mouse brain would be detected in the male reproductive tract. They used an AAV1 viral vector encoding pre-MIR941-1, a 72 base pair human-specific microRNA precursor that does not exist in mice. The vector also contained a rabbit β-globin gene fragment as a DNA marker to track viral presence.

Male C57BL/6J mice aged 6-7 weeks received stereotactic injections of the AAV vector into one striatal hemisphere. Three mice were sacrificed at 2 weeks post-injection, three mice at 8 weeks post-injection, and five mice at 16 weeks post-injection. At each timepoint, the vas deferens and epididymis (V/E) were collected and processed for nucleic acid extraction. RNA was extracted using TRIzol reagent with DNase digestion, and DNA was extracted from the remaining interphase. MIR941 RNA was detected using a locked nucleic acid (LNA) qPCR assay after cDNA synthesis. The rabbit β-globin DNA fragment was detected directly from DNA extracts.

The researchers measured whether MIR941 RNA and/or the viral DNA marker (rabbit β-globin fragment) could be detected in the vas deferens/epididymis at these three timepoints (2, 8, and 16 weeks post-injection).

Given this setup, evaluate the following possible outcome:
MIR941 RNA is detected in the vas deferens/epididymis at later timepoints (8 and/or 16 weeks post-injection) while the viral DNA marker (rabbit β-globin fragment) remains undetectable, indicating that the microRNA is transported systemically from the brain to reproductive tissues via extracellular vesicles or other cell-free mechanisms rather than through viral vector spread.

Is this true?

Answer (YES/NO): NO